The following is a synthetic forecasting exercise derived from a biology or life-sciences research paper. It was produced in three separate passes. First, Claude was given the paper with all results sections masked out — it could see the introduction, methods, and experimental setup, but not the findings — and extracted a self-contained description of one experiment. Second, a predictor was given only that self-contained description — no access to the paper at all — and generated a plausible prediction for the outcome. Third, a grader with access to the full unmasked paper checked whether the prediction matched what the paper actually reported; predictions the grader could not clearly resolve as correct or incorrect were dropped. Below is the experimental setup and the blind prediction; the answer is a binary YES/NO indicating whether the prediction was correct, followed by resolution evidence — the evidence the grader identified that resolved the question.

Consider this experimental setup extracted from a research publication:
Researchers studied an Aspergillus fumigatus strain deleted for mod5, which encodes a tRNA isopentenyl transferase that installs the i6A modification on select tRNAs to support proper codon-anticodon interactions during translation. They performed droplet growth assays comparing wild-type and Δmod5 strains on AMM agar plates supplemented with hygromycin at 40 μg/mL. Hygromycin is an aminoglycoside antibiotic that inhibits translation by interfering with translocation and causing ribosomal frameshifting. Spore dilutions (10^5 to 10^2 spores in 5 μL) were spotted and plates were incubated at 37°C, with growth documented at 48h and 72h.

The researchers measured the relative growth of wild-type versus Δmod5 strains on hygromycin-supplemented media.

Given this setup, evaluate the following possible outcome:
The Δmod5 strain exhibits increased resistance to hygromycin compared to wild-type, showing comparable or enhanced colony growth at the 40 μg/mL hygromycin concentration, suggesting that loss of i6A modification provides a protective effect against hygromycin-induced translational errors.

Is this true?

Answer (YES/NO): NO